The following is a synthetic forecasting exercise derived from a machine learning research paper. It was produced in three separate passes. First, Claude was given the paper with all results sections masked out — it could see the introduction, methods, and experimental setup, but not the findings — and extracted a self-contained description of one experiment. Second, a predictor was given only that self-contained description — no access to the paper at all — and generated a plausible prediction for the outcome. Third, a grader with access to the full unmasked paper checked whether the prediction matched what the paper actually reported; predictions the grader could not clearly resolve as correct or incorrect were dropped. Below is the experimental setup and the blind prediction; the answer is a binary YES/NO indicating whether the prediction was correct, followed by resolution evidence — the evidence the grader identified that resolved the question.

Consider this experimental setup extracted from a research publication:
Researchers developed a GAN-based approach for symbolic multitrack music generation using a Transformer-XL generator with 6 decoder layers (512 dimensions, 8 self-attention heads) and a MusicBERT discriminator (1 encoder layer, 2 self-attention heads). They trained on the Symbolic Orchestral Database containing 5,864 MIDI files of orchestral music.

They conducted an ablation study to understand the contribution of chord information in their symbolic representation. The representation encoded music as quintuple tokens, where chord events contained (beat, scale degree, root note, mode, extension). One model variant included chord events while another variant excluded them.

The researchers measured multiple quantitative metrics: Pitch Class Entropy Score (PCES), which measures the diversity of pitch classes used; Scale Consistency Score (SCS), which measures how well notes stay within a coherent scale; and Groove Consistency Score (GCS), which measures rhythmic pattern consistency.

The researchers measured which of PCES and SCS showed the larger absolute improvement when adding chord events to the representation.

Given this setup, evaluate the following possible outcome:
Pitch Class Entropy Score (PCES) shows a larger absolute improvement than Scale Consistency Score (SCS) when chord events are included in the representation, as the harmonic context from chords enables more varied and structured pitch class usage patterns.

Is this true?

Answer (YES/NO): YES